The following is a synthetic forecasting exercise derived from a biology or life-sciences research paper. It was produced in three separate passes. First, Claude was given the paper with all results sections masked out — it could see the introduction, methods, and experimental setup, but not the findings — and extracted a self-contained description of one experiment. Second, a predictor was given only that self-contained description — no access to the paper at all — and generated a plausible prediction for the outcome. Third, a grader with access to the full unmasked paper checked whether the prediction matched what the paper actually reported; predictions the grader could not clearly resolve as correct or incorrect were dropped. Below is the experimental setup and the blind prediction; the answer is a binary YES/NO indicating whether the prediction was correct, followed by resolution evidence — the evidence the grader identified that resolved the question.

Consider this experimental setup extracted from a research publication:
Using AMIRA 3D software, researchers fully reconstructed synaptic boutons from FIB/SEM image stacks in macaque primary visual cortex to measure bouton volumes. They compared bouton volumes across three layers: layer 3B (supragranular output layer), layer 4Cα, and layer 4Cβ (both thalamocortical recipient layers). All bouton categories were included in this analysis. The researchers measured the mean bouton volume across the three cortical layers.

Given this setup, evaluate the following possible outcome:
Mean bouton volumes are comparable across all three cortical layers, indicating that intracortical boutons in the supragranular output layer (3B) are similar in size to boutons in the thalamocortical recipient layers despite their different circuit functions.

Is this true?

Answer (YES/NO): NO